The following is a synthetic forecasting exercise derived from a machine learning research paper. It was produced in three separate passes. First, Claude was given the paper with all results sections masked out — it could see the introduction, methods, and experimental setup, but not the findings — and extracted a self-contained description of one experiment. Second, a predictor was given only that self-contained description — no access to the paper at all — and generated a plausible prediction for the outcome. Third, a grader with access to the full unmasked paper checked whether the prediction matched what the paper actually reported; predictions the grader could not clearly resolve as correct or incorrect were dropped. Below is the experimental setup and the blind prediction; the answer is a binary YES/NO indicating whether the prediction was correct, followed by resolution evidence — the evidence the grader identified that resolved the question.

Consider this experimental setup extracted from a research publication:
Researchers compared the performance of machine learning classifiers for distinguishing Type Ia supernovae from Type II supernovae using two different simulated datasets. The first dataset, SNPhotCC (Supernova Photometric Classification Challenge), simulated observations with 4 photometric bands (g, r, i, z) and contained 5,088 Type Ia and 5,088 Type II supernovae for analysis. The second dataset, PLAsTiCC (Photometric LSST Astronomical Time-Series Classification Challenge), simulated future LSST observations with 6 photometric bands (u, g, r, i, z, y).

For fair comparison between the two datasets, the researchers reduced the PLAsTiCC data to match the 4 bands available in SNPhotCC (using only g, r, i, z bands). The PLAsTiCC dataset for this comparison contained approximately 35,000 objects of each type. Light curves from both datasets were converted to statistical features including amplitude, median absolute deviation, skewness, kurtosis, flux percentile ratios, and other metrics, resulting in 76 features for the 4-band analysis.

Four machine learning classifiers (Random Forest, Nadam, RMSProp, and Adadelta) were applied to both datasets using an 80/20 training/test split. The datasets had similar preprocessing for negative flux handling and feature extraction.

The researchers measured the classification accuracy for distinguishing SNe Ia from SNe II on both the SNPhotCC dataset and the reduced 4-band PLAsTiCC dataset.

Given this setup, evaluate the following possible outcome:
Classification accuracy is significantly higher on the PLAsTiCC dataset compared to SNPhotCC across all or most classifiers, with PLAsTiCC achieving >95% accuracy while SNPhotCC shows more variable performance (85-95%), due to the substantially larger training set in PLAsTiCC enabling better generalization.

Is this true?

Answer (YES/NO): NO